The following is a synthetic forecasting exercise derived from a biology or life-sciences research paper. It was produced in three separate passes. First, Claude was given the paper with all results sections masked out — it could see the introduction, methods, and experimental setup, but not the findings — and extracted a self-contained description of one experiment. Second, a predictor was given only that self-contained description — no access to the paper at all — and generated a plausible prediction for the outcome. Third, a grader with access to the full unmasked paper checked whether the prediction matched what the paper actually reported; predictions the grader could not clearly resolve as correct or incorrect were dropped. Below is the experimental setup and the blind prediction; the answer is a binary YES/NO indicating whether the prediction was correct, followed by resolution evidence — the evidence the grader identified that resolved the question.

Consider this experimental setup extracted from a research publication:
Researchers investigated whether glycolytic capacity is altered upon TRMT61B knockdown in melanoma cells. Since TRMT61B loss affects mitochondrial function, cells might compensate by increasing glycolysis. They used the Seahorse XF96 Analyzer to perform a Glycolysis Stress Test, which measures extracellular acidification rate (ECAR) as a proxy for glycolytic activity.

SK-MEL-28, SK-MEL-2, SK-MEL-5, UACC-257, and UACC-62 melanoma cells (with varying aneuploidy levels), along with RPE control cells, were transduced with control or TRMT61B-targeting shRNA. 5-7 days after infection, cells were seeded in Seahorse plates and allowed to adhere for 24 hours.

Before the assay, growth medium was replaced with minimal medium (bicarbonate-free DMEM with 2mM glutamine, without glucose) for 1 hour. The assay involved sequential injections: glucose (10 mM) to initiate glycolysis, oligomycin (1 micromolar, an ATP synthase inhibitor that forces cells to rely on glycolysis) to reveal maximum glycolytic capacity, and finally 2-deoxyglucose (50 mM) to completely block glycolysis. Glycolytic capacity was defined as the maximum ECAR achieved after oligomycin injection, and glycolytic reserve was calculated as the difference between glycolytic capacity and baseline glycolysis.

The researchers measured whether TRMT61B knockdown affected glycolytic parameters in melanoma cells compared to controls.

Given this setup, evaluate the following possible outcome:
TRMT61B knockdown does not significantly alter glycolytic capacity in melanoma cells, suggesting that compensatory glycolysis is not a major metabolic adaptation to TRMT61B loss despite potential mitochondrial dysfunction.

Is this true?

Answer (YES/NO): YES